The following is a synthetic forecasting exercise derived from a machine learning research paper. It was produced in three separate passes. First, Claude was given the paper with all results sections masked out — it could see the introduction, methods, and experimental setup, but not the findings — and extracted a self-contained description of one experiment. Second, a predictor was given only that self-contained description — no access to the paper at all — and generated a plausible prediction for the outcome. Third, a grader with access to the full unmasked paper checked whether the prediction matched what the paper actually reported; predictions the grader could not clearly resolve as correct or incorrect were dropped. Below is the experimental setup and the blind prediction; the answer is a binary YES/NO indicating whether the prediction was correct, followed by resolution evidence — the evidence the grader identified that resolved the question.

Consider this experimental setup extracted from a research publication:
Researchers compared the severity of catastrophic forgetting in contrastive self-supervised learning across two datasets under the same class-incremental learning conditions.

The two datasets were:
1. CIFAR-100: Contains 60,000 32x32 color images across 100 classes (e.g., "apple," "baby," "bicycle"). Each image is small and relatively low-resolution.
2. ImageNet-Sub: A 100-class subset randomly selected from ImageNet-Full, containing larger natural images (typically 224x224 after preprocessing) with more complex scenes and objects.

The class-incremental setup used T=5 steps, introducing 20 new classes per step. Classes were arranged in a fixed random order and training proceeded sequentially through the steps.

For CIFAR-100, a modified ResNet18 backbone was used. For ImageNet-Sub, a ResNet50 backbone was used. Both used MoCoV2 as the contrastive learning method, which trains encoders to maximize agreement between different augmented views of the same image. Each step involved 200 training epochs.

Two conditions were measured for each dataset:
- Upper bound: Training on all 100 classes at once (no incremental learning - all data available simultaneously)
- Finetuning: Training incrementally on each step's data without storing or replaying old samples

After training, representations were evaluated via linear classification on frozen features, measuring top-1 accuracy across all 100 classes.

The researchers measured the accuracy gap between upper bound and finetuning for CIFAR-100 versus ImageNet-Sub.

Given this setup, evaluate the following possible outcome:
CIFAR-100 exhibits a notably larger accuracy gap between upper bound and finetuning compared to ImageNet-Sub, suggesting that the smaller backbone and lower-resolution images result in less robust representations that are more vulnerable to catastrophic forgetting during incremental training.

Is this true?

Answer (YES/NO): YES